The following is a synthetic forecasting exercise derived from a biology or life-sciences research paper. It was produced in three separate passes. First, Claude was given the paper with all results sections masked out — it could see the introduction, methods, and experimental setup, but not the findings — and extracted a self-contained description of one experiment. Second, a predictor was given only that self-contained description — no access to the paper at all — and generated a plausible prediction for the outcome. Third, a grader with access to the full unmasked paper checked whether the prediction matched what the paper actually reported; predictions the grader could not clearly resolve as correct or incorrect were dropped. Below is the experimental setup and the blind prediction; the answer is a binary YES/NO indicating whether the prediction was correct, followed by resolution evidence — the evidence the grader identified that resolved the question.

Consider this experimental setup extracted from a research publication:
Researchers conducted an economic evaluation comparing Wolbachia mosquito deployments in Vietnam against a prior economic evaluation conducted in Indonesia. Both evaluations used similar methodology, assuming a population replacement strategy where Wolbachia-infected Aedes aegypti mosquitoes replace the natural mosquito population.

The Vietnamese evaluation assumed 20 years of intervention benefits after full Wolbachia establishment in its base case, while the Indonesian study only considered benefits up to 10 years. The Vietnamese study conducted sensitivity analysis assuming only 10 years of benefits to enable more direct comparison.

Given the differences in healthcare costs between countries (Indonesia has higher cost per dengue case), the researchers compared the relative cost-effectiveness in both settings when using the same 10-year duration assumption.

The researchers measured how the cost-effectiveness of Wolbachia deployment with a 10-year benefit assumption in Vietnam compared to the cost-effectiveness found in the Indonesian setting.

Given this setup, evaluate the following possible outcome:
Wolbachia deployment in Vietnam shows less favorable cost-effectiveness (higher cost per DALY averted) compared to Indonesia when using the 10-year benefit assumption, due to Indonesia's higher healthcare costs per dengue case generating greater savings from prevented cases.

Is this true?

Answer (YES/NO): YES